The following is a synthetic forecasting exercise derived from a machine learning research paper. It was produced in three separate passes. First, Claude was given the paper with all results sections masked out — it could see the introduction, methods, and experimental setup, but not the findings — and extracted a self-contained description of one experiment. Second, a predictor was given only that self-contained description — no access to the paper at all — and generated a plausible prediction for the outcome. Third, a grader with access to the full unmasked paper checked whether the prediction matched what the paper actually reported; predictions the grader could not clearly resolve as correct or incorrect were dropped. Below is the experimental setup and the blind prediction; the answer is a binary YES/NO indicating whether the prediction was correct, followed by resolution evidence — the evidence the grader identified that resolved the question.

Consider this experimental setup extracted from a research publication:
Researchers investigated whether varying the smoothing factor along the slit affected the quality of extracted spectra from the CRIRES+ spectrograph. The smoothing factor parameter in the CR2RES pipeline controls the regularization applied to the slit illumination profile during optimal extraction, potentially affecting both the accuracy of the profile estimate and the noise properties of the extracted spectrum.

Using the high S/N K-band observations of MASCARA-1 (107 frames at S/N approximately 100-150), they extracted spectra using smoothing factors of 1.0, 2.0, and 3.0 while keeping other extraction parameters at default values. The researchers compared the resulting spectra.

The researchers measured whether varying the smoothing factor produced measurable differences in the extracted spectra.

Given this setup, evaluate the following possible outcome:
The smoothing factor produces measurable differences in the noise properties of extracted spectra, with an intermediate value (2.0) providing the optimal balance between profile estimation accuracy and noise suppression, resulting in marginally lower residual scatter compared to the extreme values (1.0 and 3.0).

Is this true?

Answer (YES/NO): NO